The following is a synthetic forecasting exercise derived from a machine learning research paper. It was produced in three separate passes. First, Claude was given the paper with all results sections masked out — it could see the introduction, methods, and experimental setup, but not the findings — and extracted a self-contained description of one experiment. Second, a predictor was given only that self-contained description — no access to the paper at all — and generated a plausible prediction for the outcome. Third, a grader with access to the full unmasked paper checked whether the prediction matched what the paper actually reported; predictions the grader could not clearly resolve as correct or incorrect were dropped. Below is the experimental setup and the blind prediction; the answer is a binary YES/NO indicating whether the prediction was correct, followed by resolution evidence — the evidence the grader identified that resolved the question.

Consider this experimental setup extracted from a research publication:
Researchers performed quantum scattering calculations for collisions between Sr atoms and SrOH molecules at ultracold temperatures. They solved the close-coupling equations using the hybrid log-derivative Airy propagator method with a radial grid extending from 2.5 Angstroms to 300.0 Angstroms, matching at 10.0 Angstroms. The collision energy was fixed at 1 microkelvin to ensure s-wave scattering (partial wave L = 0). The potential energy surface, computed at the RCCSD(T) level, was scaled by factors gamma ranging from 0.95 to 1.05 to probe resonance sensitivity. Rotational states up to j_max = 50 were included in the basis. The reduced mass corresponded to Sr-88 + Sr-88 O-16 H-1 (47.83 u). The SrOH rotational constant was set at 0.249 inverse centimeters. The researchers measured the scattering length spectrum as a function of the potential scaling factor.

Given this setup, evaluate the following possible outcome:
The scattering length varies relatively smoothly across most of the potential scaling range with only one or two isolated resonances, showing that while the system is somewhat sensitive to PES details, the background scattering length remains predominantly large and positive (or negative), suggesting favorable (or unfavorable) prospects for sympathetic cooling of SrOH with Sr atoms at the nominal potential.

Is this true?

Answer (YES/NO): NO